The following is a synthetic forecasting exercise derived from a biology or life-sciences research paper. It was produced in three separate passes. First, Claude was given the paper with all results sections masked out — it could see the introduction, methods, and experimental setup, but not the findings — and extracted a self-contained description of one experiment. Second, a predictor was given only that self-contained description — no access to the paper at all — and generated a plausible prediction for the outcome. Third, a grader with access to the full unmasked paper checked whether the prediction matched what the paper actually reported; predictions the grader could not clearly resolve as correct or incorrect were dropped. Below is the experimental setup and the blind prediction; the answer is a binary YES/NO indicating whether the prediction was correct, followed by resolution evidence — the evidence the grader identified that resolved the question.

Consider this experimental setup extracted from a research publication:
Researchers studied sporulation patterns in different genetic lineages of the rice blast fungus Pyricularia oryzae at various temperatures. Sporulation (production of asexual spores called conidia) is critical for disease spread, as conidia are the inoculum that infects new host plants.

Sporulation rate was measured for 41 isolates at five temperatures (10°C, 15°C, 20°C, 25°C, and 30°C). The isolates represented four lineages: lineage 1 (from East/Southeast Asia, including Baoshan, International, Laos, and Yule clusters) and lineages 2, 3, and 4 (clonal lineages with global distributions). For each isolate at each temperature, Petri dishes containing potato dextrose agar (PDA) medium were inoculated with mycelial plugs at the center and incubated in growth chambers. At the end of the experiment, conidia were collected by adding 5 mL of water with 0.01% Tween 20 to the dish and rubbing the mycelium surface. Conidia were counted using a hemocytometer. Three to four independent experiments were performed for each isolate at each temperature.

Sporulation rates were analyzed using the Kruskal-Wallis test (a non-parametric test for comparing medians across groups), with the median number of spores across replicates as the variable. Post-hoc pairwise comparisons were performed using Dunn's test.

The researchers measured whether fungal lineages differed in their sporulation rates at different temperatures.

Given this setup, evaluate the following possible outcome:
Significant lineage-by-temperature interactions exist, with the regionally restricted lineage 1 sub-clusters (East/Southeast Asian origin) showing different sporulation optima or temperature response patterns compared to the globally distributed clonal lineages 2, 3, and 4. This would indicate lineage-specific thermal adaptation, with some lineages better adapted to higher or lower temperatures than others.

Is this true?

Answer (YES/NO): NO